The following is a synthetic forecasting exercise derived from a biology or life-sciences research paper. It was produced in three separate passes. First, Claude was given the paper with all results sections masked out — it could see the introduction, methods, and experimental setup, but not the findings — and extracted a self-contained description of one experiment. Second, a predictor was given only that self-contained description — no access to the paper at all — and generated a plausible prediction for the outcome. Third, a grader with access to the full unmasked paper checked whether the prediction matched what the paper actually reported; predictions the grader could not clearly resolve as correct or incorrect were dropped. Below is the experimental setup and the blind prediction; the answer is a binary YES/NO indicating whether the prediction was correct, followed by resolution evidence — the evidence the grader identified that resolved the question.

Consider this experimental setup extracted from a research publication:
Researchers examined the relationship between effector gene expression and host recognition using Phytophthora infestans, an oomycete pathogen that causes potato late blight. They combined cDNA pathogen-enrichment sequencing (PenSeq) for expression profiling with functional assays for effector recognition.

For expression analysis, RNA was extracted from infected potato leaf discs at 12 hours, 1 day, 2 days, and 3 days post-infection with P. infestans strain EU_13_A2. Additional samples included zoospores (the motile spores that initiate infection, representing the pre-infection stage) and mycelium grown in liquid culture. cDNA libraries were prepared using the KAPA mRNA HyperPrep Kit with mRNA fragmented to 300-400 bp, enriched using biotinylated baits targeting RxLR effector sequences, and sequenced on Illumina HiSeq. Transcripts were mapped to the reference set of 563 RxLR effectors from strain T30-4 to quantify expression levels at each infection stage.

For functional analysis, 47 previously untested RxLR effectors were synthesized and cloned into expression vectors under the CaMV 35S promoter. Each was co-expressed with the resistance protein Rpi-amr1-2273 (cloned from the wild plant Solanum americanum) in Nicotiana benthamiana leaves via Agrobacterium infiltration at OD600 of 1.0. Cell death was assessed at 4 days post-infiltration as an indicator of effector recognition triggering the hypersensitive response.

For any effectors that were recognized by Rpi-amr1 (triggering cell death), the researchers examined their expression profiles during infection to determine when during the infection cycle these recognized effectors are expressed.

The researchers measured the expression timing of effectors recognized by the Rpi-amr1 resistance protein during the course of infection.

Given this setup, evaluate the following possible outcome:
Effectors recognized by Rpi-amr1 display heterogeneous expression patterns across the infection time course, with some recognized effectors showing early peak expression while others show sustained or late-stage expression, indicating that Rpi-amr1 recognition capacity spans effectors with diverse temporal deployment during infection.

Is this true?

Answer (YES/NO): NO